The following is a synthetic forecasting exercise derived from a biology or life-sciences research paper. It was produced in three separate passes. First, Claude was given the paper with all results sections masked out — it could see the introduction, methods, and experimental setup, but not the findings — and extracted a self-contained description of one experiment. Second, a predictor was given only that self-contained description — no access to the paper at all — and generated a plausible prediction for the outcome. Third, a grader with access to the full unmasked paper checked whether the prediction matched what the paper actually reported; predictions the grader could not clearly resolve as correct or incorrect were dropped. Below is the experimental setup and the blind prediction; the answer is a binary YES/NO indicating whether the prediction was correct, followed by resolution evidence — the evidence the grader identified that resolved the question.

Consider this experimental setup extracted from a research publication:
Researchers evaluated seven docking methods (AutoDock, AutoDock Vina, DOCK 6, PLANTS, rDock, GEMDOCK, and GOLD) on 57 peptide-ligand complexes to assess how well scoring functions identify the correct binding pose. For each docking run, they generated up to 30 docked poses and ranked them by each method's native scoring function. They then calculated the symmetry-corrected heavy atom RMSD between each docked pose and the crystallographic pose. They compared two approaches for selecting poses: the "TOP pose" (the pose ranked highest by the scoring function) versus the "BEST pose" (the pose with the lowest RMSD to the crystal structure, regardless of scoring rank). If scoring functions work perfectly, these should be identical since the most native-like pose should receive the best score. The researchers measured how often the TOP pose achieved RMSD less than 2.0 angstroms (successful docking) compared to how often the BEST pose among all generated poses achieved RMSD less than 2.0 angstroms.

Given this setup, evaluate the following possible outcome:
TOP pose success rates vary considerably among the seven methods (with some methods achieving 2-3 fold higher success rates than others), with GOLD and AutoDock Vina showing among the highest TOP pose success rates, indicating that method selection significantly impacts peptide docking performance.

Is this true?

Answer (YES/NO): NO